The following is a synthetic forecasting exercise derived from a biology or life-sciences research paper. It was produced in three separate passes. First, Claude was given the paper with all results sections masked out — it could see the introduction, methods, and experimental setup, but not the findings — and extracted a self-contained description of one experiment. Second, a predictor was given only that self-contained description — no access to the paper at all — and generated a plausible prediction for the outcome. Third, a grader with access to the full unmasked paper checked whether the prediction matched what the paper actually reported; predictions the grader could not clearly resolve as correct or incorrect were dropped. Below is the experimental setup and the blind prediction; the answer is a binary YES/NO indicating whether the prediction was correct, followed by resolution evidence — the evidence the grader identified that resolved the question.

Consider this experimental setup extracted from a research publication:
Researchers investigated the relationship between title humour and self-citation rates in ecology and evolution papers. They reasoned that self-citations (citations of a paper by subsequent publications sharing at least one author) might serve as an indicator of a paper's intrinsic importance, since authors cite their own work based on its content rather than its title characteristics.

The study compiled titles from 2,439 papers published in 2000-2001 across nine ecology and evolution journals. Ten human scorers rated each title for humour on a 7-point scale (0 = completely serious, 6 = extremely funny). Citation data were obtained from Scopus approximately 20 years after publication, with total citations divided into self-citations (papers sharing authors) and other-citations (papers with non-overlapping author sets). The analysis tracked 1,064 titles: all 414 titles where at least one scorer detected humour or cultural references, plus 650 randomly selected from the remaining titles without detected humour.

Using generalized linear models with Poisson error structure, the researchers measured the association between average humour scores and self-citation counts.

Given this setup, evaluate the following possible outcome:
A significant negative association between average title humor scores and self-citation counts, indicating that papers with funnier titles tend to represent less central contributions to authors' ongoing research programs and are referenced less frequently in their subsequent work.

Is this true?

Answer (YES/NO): YES